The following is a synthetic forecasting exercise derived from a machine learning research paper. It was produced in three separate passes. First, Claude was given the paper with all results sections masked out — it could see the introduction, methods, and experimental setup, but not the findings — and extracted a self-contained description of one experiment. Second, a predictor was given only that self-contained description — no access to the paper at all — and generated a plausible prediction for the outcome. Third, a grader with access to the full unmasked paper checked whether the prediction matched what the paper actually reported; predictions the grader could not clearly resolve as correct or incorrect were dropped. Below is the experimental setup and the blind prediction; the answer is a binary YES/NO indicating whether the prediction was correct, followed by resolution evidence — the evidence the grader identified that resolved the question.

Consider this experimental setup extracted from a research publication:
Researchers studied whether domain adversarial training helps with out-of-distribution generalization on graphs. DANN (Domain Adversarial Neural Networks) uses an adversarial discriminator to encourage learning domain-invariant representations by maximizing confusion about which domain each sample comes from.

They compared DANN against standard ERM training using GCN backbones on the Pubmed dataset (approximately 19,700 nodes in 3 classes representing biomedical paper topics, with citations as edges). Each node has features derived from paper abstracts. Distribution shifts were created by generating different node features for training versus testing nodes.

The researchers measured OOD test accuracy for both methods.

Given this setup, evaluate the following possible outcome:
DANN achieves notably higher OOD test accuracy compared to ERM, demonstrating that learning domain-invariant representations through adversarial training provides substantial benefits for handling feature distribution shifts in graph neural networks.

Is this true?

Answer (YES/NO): NO